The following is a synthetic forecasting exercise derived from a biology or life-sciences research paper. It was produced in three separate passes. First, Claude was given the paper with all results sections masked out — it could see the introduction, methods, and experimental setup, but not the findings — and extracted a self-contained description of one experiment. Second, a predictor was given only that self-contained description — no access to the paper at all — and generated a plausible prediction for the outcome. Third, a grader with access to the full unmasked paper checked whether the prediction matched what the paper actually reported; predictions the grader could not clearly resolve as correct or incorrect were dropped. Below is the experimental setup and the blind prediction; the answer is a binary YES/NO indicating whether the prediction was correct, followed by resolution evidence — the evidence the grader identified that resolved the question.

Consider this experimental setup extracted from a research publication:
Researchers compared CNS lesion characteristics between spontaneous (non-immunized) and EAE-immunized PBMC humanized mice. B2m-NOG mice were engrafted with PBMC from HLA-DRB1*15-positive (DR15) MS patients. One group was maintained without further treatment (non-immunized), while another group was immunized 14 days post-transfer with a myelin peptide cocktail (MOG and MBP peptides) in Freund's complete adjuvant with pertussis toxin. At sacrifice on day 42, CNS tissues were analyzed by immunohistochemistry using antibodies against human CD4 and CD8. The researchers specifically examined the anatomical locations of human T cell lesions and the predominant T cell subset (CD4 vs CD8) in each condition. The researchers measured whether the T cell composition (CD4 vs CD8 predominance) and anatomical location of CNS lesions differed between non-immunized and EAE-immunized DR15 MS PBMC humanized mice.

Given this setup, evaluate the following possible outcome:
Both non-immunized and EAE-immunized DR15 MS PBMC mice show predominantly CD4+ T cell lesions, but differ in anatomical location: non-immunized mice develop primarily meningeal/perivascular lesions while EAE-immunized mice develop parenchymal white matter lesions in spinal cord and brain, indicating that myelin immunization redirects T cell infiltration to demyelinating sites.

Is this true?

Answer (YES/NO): NO